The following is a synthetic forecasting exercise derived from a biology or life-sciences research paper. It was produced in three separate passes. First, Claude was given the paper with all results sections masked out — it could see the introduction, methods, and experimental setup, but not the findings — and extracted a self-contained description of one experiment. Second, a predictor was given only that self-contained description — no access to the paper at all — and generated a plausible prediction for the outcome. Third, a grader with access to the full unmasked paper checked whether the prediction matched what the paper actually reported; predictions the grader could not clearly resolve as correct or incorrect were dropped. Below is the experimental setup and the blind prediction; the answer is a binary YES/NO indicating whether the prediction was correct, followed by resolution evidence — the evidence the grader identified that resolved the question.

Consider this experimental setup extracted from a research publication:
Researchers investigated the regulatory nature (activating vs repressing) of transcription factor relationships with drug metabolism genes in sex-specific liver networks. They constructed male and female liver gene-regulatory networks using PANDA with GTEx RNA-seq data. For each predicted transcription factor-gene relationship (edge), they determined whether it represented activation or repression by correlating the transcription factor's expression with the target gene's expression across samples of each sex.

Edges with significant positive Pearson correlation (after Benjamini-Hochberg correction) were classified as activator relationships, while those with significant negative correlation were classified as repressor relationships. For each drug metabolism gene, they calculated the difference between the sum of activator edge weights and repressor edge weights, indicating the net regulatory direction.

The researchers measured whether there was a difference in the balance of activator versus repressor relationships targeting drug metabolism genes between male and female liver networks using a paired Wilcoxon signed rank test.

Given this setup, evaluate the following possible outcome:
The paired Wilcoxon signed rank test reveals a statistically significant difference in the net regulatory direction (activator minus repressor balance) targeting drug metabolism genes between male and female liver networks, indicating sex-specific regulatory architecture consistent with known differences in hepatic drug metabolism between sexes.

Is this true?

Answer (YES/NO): YES